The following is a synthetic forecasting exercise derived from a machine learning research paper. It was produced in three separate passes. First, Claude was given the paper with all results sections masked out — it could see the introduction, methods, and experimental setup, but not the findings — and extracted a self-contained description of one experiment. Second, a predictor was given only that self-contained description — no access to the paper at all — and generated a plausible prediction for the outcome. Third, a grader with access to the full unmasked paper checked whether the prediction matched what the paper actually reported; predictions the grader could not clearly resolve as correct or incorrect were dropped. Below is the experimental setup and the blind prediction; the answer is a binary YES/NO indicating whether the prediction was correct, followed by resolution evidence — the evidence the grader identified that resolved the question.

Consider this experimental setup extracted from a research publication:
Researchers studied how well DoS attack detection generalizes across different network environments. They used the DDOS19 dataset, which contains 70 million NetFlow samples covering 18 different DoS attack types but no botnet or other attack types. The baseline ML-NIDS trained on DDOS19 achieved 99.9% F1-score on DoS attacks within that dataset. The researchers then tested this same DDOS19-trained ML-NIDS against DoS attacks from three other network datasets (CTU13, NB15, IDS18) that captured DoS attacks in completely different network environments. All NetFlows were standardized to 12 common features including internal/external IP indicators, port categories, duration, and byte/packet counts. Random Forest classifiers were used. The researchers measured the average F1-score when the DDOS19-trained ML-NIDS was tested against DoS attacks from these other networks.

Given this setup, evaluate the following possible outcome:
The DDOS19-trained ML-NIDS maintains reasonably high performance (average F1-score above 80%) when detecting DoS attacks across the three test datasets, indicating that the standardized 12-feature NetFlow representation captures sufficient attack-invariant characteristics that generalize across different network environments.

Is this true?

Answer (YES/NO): YES